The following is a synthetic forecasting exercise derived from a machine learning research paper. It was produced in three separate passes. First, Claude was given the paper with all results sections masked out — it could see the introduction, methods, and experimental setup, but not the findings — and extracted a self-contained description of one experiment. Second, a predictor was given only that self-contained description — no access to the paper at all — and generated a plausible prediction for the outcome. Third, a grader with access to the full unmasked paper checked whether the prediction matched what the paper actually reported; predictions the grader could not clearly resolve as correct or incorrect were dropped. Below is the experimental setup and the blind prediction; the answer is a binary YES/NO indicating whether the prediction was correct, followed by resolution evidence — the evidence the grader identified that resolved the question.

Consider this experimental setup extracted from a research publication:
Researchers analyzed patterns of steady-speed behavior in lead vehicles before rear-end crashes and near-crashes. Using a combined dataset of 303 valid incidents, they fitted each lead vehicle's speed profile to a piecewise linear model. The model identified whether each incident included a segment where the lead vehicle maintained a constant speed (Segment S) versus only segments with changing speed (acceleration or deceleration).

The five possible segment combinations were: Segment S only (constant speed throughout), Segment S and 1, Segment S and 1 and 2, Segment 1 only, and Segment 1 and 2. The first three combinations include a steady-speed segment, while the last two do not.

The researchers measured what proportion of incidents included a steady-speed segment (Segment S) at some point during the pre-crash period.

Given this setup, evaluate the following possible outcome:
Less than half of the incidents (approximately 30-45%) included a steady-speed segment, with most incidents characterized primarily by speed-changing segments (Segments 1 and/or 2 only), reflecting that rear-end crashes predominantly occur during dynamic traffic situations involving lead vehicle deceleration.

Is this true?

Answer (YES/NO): YES